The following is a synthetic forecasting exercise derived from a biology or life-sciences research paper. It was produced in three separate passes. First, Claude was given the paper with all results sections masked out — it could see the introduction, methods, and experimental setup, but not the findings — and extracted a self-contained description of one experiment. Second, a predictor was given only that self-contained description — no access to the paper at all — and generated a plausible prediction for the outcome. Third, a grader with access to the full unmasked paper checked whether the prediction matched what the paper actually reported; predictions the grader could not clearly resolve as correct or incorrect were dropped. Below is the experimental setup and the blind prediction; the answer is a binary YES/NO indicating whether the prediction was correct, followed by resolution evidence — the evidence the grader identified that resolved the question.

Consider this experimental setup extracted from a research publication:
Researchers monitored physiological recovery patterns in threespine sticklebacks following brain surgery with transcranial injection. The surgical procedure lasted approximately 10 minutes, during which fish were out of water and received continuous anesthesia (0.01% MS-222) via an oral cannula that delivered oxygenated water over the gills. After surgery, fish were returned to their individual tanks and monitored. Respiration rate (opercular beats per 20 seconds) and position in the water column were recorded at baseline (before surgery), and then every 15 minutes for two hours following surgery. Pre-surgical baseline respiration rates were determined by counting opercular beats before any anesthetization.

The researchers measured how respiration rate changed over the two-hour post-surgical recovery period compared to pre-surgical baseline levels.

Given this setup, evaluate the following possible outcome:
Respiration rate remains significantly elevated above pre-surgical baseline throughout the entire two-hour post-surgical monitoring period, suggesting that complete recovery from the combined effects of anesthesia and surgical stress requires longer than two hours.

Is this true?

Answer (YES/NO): NO